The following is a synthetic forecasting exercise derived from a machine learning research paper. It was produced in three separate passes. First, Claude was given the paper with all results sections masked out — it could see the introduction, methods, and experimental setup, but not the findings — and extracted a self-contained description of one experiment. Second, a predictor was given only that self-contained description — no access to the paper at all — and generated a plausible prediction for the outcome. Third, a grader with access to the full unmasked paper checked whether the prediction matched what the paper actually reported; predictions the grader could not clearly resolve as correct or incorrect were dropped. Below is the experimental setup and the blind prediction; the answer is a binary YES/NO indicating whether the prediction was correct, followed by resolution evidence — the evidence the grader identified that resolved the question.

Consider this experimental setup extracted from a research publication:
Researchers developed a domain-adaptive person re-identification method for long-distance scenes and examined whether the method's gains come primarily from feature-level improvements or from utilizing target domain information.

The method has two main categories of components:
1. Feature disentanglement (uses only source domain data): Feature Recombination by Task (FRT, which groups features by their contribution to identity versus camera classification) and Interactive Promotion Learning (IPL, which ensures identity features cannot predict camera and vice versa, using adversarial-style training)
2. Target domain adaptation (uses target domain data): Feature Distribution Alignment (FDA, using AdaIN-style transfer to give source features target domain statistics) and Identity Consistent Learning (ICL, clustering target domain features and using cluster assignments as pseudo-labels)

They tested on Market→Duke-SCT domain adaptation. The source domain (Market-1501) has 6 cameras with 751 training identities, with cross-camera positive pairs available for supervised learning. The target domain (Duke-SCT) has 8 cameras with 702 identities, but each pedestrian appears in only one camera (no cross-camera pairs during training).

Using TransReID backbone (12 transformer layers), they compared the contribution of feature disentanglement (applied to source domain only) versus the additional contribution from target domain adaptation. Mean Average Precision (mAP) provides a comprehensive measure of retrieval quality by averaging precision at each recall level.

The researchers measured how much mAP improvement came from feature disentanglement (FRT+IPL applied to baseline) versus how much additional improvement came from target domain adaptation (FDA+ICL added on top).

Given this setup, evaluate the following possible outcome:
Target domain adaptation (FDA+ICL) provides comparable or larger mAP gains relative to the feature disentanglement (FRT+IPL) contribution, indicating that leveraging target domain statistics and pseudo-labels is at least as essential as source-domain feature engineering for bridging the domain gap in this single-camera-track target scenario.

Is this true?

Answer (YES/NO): NO